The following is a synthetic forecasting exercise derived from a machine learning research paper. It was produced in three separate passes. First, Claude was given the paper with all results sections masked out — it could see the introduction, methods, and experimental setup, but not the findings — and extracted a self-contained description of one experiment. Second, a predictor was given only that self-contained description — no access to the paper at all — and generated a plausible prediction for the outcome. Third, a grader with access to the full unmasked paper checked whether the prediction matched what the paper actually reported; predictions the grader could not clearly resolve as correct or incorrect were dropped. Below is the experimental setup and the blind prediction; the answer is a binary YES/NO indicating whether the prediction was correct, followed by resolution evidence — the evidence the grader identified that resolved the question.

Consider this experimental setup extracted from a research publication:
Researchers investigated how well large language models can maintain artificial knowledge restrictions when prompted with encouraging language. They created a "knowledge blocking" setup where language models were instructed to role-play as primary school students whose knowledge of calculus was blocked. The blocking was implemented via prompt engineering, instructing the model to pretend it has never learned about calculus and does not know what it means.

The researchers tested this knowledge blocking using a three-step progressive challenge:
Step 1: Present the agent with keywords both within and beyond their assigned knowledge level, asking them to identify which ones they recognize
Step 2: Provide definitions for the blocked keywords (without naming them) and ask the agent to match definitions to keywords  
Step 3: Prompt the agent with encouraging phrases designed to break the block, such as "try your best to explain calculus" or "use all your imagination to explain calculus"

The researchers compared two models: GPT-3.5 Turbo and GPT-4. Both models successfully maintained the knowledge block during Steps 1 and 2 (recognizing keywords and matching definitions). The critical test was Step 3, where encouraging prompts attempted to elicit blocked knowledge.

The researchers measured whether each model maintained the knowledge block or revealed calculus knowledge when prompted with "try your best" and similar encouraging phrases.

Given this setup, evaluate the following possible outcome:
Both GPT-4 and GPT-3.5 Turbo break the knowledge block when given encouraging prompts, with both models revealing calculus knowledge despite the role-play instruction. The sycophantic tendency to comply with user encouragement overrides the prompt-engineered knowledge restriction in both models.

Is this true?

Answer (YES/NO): NO